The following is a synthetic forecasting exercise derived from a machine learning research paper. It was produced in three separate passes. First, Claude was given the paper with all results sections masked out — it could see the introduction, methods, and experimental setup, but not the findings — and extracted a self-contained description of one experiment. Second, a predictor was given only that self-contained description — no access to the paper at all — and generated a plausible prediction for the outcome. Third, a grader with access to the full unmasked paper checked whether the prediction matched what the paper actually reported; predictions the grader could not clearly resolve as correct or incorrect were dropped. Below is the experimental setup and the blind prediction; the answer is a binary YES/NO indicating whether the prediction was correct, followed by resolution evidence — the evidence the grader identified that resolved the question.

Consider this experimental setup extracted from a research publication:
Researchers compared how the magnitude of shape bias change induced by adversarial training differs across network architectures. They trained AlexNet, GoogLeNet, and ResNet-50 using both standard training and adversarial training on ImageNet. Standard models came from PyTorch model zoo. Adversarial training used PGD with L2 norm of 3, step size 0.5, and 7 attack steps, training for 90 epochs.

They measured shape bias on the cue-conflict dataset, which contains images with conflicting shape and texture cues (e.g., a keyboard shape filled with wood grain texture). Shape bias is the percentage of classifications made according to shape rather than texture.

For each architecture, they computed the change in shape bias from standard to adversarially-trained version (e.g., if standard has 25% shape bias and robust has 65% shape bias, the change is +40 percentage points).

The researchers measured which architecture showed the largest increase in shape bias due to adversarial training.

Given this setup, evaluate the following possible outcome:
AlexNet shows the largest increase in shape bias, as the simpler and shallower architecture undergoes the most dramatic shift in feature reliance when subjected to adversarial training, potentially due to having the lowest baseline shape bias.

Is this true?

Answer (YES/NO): NO